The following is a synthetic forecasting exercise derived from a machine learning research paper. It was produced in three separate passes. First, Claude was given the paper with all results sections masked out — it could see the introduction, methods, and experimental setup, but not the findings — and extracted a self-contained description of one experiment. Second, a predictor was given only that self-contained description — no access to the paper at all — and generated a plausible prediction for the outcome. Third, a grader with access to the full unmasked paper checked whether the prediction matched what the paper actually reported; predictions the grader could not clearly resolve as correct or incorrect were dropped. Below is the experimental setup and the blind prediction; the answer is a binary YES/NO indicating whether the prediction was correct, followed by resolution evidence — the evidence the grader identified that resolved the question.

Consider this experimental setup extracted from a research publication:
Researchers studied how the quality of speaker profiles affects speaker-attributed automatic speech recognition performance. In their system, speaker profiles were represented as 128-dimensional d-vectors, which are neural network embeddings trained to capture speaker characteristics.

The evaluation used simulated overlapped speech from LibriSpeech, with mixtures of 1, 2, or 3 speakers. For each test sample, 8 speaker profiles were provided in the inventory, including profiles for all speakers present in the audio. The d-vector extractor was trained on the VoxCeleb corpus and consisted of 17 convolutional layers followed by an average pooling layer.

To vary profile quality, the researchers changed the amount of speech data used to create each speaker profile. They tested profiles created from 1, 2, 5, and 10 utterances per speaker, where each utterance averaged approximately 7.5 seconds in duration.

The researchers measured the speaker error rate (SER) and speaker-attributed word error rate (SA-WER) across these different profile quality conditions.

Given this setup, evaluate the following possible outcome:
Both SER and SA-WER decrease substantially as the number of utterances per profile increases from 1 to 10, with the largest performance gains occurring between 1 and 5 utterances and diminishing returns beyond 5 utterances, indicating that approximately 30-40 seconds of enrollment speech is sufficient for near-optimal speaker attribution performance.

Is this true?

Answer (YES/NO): NO